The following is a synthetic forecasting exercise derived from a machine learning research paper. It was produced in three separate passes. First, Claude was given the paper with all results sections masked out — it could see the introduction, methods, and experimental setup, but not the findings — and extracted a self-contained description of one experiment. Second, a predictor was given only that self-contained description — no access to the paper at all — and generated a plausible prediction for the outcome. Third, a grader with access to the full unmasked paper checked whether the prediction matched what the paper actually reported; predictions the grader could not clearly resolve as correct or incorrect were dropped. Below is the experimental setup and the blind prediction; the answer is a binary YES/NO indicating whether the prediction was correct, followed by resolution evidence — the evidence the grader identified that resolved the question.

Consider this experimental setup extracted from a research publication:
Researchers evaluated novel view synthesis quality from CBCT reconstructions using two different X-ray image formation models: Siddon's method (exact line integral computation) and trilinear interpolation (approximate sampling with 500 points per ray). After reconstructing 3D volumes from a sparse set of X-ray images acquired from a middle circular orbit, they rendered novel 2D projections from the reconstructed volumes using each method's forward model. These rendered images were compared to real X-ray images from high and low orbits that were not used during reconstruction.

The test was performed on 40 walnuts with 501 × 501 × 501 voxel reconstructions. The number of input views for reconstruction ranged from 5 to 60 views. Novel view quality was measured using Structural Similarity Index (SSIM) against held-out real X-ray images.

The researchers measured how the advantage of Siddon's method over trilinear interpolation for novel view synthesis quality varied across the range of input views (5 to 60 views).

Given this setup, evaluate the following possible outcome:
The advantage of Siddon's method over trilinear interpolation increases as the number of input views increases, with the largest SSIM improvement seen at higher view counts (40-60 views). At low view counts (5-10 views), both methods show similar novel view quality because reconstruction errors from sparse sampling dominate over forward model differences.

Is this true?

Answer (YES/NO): NO